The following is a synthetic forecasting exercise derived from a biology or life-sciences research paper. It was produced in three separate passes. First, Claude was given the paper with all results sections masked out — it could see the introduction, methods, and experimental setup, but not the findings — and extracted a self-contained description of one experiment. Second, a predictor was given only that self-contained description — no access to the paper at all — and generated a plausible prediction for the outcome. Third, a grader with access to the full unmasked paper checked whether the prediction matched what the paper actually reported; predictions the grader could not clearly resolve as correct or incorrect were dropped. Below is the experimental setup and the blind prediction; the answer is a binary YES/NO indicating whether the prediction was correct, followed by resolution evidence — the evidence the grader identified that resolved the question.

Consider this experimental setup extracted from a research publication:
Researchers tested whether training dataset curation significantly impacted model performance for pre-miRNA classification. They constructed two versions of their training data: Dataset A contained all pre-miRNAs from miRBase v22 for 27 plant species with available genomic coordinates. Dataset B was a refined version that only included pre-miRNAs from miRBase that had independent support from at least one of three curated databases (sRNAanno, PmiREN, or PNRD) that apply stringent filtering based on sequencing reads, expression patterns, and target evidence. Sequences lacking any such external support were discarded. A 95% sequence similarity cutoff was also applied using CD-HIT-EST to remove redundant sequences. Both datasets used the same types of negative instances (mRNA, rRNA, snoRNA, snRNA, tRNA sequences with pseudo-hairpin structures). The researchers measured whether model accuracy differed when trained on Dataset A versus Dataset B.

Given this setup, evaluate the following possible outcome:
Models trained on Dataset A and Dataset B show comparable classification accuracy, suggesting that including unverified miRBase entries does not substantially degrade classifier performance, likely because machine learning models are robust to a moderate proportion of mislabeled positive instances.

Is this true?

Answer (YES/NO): NO